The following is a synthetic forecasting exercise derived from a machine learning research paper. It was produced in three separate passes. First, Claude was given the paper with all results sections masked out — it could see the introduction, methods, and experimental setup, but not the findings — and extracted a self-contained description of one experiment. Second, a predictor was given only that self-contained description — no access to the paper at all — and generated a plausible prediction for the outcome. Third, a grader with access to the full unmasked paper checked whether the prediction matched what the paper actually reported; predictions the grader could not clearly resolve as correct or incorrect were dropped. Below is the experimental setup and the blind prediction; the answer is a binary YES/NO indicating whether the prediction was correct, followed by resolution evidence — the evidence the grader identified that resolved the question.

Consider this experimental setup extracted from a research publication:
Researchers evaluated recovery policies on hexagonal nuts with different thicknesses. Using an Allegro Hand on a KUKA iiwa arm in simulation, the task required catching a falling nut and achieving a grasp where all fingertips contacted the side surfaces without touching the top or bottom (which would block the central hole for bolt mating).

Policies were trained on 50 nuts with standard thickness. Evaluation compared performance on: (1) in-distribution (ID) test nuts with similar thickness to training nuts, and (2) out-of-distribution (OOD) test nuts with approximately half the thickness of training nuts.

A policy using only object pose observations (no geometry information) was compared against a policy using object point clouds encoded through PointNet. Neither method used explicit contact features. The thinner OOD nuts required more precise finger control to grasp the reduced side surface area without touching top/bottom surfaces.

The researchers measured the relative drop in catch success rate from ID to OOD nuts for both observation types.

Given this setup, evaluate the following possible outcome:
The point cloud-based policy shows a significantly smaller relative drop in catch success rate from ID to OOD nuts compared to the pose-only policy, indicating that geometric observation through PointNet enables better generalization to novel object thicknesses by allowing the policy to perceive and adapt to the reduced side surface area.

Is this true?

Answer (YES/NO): NO